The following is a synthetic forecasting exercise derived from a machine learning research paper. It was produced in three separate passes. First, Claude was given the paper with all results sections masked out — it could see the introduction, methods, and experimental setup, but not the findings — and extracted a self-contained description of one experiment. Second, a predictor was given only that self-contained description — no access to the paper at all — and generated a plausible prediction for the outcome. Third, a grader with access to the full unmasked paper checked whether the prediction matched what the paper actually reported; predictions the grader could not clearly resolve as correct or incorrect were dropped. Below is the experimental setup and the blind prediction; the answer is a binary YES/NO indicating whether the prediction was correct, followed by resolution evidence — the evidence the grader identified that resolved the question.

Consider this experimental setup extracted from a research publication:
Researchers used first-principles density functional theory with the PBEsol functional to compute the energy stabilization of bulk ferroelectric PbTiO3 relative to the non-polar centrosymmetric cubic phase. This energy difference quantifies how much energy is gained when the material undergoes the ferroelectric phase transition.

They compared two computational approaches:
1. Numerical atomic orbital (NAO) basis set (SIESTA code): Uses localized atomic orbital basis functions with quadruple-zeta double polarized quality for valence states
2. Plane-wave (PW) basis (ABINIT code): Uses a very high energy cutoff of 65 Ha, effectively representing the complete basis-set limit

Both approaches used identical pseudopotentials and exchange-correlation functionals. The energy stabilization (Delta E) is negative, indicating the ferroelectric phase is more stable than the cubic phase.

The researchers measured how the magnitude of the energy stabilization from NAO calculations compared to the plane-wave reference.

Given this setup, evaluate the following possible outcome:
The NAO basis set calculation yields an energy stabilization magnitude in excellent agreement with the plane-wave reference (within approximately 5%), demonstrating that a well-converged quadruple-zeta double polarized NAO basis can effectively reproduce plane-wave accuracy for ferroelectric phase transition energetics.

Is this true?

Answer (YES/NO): NO